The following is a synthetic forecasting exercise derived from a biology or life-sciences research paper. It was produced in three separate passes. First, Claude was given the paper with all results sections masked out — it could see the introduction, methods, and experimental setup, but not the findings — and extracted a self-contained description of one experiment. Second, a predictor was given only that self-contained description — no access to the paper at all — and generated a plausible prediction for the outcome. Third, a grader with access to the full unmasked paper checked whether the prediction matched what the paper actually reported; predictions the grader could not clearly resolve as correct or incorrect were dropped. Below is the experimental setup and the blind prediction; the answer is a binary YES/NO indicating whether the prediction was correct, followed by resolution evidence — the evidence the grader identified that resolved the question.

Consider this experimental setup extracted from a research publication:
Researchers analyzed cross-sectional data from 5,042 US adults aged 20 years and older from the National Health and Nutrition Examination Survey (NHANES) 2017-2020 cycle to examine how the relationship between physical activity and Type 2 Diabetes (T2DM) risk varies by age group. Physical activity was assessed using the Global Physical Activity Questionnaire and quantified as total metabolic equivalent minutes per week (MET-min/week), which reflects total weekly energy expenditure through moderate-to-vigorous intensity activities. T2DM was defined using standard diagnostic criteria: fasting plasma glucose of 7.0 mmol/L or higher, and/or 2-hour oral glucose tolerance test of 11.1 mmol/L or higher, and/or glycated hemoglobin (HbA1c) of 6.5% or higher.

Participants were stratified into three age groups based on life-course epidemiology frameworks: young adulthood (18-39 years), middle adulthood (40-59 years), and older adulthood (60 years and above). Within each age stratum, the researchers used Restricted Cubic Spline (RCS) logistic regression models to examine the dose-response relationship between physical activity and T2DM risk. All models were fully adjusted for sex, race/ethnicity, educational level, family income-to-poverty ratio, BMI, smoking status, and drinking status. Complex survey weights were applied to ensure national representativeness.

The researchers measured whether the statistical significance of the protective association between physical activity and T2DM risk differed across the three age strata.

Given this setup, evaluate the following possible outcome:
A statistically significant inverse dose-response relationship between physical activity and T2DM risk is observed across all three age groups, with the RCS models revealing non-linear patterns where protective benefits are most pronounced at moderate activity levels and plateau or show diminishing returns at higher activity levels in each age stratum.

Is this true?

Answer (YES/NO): NO